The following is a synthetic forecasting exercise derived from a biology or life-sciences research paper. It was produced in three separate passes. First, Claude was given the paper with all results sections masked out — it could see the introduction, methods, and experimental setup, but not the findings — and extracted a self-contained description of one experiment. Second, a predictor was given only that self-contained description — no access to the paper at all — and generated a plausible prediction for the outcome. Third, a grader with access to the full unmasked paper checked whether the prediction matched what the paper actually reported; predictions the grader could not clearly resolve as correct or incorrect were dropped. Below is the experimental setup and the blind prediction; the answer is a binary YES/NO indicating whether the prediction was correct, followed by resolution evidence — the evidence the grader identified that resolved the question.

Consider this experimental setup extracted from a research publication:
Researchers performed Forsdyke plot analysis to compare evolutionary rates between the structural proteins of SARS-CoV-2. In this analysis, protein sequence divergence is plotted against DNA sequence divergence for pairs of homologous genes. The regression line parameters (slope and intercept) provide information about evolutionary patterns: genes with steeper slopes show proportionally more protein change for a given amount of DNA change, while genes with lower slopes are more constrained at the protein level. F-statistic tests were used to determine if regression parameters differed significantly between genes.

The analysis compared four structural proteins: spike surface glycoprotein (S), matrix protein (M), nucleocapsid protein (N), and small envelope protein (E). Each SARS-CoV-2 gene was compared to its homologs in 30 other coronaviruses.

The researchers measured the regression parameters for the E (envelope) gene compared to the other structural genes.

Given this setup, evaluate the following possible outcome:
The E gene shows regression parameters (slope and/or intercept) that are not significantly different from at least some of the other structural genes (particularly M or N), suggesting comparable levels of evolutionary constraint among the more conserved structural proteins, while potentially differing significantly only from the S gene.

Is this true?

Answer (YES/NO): NO